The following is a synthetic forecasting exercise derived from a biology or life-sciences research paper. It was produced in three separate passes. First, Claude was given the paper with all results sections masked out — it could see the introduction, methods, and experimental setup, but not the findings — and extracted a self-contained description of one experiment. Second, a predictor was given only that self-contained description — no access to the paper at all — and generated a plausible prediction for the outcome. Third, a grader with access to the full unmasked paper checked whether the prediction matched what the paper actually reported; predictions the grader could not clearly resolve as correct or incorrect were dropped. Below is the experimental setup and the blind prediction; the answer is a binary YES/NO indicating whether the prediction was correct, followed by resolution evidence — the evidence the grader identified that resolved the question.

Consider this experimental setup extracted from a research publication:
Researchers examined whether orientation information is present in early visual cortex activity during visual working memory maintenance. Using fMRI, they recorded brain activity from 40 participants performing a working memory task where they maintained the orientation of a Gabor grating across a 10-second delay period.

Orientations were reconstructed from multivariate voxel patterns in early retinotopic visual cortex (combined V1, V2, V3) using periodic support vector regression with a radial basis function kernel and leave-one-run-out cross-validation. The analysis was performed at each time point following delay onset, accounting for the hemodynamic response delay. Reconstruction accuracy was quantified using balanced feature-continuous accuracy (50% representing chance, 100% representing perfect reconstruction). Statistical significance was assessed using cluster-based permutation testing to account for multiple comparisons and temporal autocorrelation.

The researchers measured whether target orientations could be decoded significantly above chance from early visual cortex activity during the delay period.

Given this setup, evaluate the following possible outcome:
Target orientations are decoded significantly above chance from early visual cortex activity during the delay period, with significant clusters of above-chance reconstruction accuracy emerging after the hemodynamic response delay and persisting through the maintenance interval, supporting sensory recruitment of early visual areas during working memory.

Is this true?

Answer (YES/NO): YES